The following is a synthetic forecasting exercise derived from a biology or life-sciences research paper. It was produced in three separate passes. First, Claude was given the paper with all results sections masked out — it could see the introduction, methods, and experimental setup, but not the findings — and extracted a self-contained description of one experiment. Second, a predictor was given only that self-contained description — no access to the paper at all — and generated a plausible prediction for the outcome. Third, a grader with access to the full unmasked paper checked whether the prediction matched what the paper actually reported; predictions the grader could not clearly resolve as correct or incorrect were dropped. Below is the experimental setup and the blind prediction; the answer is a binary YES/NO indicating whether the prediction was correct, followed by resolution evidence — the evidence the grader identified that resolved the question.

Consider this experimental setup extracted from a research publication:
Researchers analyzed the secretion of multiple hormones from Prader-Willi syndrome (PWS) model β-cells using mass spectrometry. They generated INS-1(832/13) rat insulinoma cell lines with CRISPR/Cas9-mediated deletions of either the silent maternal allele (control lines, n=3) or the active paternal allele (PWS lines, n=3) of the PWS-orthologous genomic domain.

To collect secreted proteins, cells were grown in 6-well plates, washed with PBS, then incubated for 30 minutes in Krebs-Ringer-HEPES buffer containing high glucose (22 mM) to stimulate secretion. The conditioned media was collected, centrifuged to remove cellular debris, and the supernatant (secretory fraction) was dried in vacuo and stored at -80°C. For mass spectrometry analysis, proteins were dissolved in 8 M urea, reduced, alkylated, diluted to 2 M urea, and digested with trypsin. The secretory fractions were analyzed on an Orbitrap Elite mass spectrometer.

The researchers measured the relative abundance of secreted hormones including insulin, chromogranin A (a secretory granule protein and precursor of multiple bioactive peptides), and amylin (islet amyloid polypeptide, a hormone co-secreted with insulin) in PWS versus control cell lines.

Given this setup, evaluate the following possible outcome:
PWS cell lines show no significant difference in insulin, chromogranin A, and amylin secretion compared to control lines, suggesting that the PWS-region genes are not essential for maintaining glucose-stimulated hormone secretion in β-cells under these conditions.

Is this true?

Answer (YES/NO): NO